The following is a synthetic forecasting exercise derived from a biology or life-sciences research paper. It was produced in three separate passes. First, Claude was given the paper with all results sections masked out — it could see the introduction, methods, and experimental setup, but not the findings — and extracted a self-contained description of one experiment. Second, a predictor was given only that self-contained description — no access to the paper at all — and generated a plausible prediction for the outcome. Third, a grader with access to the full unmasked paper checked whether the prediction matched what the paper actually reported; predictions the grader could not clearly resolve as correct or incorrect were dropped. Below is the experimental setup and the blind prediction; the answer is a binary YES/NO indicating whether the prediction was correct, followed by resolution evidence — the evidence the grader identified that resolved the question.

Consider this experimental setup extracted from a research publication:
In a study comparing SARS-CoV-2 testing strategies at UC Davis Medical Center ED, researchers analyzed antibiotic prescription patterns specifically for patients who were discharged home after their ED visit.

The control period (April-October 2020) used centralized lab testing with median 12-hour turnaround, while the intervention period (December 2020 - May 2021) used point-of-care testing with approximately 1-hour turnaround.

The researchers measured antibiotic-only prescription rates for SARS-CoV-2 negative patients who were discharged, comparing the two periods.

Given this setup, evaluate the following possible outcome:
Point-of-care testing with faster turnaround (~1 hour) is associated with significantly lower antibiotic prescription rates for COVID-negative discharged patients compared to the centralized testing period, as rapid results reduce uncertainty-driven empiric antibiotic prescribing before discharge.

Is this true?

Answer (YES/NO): NO